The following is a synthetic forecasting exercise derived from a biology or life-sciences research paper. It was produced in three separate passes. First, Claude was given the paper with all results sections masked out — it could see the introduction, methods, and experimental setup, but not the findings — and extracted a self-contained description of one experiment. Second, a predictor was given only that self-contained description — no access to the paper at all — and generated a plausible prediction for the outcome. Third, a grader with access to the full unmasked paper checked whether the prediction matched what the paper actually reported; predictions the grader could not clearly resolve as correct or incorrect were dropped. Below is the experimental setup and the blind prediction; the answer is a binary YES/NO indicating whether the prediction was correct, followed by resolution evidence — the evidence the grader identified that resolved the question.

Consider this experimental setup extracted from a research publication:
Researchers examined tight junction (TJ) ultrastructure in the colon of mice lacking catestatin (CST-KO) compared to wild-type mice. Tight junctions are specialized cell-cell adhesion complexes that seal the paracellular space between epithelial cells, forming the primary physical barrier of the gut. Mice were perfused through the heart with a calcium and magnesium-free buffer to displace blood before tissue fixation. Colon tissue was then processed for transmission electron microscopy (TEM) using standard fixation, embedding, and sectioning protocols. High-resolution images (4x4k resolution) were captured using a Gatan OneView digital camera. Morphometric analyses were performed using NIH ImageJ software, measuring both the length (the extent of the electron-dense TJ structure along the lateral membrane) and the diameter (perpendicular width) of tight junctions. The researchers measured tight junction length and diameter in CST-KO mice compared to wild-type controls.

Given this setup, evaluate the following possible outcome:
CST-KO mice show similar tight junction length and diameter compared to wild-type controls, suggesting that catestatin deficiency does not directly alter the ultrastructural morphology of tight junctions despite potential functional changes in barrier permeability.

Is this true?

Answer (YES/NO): NO